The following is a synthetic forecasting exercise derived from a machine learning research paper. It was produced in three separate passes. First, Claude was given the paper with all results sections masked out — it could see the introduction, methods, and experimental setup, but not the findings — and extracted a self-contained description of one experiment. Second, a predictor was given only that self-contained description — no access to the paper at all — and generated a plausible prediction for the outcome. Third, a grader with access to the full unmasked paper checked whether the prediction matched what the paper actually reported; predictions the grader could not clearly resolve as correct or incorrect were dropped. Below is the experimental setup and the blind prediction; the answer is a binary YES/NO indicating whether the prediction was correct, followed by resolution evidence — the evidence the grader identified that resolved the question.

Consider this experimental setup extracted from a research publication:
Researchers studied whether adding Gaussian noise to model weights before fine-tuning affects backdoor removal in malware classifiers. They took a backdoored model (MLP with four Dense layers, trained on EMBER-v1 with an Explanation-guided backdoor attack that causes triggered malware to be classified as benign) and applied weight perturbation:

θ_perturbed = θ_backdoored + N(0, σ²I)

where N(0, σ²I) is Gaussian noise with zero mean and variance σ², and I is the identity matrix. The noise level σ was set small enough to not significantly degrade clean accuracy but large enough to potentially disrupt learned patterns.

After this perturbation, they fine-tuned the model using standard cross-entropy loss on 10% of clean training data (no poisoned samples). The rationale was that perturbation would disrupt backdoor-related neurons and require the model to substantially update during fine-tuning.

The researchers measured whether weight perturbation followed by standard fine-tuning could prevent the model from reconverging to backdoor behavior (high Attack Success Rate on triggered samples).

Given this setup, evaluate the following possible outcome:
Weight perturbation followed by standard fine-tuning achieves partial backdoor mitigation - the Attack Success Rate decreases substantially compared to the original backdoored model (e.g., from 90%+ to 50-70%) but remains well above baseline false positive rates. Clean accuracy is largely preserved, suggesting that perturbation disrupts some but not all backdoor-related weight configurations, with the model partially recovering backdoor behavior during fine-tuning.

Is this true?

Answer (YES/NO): NO